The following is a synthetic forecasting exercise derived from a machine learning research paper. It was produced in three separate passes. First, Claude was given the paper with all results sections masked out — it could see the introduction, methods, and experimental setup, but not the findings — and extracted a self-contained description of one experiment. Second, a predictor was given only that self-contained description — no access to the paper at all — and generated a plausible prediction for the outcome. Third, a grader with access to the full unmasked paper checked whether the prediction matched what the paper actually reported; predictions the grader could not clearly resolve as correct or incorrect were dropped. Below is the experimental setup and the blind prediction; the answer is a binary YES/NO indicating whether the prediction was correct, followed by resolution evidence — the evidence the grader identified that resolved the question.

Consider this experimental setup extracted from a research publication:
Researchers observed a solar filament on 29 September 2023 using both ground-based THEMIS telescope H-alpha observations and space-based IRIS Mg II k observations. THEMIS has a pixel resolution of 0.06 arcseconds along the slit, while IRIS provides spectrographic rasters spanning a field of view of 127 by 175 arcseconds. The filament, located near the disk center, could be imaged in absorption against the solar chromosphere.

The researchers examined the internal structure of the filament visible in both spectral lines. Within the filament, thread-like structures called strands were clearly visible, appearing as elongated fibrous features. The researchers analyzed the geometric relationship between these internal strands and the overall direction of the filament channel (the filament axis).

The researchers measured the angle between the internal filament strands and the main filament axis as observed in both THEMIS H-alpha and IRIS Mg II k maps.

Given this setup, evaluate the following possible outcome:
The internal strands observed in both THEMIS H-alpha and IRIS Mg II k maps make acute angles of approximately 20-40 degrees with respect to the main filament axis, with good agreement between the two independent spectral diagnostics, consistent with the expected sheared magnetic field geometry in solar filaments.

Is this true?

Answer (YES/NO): NO